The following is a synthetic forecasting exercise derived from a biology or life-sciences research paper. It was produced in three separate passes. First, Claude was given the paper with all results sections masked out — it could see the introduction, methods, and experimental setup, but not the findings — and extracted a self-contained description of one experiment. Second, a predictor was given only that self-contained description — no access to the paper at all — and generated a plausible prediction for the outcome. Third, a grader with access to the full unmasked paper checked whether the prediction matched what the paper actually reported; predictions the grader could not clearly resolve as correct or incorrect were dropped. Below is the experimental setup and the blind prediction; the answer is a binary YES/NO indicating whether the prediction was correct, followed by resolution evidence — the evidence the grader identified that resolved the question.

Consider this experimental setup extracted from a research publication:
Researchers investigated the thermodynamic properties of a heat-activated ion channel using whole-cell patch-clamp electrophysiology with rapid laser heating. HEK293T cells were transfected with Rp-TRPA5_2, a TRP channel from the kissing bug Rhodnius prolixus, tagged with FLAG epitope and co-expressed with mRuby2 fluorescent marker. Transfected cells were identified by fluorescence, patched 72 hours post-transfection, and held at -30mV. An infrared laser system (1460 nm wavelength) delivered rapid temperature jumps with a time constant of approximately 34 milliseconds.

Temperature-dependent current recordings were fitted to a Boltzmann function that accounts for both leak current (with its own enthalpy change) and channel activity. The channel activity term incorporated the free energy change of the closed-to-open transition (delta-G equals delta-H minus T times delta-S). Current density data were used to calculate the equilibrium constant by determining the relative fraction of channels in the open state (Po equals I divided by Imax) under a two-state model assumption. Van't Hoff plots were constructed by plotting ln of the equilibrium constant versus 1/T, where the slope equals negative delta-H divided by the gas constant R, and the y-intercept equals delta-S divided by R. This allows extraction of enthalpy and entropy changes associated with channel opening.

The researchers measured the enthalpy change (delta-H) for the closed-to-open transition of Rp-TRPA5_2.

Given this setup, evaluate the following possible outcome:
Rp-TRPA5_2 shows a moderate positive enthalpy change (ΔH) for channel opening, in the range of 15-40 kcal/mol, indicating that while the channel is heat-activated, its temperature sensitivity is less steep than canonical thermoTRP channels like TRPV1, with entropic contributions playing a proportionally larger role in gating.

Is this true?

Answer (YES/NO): NO